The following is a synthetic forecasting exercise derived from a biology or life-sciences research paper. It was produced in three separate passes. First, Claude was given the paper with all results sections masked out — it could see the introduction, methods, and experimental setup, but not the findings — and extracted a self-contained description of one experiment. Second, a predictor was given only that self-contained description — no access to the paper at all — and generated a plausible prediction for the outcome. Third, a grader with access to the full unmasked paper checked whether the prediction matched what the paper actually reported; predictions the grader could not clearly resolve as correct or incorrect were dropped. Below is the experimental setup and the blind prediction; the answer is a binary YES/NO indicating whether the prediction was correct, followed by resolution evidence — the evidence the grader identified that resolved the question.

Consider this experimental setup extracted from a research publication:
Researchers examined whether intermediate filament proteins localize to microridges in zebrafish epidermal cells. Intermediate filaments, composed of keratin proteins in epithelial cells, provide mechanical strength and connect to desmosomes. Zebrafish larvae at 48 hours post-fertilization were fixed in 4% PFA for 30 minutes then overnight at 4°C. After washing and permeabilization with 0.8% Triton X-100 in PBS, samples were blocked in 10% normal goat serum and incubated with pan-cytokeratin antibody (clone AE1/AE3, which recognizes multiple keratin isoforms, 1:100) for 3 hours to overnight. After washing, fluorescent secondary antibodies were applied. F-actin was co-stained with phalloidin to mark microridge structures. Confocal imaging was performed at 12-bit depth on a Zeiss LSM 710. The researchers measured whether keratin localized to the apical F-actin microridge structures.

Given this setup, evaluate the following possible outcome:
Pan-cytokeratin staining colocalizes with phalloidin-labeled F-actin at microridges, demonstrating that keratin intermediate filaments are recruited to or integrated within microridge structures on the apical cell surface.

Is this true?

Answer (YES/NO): NO